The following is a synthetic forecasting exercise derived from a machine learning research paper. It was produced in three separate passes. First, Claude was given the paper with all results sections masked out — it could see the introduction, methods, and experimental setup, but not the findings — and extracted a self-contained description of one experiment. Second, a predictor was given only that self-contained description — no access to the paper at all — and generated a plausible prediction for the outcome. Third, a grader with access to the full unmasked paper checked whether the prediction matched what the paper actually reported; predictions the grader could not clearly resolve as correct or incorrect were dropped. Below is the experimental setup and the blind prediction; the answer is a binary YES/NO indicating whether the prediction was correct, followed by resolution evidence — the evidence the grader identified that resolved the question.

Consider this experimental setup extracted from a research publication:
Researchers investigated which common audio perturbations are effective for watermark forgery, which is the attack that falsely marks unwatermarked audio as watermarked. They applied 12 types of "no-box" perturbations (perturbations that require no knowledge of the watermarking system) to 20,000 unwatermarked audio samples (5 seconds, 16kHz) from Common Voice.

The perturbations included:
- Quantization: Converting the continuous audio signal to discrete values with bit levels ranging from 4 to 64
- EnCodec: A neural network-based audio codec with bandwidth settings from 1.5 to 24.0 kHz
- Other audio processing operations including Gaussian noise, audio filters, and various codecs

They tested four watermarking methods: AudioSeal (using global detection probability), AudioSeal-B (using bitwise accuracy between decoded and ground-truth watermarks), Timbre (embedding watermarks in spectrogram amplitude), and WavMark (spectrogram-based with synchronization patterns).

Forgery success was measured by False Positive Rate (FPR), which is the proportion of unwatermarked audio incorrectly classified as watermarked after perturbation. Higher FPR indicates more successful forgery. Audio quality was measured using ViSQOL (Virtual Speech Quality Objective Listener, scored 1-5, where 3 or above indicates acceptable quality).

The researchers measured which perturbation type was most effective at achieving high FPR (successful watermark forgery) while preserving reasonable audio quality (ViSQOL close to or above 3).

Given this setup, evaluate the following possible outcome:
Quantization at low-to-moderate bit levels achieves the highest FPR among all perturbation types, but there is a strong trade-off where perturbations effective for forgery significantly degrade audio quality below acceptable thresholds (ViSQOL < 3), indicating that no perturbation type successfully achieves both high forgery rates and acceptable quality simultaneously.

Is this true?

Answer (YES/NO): NO